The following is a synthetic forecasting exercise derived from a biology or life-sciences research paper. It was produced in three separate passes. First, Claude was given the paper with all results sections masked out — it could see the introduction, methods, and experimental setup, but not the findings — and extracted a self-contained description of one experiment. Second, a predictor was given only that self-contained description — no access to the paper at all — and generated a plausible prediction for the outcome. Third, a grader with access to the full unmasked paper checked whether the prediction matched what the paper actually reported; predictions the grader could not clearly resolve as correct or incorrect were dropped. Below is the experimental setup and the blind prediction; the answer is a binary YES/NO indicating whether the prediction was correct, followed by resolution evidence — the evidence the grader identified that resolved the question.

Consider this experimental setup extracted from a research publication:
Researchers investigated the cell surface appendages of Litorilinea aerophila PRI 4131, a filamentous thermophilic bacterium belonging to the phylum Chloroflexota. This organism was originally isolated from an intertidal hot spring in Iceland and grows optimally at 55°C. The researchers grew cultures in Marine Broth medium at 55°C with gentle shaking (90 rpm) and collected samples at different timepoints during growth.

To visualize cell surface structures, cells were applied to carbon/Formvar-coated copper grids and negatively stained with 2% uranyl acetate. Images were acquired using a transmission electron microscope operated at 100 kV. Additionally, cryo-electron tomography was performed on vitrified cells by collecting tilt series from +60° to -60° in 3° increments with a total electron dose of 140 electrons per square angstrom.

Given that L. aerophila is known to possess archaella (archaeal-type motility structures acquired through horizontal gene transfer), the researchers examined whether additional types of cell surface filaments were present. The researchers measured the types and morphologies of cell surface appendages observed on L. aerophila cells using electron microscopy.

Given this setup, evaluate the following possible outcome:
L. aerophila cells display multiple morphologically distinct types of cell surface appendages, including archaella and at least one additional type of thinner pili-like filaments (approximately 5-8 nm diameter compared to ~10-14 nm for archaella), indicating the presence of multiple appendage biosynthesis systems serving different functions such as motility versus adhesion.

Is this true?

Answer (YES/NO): YES